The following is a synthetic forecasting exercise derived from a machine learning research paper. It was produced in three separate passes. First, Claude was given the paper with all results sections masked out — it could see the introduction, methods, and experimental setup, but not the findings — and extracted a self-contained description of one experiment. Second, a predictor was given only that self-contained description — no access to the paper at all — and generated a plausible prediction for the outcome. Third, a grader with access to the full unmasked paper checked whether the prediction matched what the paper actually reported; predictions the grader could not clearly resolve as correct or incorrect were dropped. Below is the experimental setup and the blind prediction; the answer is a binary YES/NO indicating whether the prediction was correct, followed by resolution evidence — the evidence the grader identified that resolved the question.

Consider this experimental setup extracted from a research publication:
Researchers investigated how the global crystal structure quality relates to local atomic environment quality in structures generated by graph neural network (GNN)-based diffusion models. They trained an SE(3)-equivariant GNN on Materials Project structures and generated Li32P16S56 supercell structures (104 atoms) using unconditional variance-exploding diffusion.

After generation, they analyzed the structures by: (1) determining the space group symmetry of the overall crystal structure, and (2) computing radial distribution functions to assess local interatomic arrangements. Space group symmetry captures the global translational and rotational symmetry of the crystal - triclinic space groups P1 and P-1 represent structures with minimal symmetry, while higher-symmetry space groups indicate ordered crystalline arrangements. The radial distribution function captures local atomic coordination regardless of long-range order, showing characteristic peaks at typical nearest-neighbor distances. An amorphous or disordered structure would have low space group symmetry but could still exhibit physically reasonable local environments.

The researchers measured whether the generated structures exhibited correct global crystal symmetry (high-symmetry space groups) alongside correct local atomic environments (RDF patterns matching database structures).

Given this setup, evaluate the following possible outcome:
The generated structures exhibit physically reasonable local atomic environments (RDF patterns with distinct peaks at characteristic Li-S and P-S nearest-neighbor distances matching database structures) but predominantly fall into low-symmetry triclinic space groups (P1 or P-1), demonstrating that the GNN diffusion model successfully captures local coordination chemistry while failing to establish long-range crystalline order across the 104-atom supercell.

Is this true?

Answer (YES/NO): YES